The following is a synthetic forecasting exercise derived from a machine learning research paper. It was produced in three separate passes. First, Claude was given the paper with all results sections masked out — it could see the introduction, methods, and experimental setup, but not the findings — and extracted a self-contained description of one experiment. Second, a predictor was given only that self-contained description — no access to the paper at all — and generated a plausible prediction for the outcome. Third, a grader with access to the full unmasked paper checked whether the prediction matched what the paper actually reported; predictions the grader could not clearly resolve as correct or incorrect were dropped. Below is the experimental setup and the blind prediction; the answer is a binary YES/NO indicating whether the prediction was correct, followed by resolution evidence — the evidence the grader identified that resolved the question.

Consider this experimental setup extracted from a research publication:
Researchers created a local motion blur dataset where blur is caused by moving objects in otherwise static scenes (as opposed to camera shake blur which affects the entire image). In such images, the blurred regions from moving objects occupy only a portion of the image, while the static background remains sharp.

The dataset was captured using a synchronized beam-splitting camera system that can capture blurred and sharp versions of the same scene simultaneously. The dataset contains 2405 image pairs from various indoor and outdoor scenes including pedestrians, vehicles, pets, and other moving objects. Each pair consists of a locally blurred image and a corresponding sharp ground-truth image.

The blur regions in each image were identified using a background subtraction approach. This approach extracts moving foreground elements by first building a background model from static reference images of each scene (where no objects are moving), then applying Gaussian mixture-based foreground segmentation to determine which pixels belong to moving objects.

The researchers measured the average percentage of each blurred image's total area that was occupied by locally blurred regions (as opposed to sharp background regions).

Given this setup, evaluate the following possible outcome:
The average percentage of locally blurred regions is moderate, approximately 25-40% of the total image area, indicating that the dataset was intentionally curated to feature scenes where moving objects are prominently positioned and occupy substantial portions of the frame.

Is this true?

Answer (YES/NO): NO